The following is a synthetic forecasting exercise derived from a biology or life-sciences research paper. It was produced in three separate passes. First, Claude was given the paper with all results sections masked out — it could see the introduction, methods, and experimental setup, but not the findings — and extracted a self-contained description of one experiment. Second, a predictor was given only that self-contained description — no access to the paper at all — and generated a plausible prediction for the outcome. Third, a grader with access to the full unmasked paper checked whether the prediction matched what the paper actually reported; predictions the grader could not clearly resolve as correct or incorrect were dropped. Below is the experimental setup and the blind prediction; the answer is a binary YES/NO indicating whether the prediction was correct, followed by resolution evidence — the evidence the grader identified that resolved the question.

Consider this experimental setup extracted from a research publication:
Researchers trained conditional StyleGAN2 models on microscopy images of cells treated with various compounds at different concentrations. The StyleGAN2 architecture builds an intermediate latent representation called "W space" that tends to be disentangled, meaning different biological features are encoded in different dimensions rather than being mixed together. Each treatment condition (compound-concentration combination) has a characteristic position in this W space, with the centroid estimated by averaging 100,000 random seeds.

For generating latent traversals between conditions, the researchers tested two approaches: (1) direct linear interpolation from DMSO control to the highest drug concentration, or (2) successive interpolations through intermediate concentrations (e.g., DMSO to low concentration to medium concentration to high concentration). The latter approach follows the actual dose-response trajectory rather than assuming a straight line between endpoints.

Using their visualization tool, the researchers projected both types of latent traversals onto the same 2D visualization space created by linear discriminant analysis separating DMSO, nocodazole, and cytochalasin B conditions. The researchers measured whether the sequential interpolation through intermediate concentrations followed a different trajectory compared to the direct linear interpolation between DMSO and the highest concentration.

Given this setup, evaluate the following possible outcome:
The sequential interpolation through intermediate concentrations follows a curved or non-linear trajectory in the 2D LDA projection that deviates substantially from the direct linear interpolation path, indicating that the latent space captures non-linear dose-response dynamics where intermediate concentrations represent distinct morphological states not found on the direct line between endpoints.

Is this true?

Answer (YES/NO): NO